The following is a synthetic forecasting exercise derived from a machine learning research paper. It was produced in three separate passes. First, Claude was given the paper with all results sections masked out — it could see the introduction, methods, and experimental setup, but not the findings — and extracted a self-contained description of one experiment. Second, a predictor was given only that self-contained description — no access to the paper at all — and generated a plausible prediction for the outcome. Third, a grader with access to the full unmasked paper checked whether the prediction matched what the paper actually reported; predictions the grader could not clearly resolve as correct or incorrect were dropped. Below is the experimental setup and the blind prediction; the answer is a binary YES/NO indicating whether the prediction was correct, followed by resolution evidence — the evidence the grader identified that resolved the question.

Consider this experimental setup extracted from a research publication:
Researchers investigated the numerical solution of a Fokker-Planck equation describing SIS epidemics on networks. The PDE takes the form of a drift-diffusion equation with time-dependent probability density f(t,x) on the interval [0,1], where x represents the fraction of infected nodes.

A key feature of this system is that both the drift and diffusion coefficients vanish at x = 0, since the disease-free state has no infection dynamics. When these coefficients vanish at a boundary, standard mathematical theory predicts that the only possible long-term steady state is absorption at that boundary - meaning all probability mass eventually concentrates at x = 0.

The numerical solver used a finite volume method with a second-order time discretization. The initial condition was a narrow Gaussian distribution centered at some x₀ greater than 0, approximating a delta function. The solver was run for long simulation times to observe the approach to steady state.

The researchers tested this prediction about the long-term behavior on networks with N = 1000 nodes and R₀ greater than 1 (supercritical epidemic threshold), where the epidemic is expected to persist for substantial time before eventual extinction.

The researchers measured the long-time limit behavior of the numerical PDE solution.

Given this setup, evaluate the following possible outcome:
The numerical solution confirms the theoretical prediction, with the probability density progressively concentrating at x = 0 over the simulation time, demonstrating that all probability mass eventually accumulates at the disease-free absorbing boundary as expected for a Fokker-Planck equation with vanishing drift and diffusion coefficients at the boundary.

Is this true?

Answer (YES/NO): NO